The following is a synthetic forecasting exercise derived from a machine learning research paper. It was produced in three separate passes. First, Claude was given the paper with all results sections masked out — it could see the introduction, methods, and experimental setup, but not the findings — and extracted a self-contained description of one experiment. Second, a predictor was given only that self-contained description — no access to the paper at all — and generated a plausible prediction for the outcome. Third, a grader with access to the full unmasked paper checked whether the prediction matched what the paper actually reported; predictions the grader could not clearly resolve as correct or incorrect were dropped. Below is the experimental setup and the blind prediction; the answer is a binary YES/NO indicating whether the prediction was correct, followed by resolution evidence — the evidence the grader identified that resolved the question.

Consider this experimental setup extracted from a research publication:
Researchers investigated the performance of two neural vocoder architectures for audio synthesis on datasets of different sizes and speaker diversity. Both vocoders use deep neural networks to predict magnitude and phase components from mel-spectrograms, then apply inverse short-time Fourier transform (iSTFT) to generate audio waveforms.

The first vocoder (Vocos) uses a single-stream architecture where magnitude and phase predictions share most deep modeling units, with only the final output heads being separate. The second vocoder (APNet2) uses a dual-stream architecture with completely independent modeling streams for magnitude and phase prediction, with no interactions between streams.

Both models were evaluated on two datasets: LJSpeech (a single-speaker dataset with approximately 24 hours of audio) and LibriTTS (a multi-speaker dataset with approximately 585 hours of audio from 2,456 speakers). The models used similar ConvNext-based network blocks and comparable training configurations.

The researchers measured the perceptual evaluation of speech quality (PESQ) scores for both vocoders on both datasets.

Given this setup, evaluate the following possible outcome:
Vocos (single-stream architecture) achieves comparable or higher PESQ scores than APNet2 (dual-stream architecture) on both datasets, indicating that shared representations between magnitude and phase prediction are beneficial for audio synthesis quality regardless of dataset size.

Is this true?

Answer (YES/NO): YES